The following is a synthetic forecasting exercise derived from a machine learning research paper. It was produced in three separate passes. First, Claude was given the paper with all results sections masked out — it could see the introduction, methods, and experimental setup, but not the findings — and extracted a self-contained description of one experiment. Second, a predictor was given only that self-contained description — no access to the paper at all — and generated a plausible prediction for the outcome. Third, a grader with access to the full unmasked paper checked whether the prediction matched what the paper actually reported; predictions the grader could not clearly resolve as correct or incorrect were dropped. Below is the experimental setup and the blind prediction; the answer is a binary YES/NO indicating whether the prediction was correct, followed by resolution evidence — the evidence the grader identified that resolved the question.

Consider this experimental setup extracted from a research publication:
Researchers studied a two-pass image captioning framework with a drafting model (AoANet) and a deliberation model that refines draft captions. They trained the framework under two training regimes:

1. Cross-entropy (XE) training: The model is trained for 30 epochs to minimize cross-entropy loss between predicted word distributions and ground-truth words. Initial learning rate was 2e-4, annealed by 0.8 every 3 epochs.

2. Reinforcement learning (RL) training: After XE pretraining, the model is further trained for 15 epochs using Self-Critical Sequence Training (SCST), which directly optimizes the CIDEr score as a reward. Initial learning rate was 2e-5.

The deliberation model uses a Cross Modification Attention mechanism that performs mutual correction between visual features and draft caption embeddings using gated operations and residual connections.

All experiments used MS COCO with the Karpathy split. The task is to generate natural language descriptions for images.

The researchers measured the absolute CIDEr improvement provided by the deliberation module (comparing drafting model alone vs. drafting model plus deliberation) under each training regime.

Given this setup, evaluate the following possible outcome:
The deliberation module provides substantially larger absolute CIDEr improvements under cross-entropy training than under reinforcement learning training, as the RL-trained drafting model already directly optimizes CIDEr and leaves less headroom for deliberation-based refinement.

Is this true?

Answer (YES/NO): YES